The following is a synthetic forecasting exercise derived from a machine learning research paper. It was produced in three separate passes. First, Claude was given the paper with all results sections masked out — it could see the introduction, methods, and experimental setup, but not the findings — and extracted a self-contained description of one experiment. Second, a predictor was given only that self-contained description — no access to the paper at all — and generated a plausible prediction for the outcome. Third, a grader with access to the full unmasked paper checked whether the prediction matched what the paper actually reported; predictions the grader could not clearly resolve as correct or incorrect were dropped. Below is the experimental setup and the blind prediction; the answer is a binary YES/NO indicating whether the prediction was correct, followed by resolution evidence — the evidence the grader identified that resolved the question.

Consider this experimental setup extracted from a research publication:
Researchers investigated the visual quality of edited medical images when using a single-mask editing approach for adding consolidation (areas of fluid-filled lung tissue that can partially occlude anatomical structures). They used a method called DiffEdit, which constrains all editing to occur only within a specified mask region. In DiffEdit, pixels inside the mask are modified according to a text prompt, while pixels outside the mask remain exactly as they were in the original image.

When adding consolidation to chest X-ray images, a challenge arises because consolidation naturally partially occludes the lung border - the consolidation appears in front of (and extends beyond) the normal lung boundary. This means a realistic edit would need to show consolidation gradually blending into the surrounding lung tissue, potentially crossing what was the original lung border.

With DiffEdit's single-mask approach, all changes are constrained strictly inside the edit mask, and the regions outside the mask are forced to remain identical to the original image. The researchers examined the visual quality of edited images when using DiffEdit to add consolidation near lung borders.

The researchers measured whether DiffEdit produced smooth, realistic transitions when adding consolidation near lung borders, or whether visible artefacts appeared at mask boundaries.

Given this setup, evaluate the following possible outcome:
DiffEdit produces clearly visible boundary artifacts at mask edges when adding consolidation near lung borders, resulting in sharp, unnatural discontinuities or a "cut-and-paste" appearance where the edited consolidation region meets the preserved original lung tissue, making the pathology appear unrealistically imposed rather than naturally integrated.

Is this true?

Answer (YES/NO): YES